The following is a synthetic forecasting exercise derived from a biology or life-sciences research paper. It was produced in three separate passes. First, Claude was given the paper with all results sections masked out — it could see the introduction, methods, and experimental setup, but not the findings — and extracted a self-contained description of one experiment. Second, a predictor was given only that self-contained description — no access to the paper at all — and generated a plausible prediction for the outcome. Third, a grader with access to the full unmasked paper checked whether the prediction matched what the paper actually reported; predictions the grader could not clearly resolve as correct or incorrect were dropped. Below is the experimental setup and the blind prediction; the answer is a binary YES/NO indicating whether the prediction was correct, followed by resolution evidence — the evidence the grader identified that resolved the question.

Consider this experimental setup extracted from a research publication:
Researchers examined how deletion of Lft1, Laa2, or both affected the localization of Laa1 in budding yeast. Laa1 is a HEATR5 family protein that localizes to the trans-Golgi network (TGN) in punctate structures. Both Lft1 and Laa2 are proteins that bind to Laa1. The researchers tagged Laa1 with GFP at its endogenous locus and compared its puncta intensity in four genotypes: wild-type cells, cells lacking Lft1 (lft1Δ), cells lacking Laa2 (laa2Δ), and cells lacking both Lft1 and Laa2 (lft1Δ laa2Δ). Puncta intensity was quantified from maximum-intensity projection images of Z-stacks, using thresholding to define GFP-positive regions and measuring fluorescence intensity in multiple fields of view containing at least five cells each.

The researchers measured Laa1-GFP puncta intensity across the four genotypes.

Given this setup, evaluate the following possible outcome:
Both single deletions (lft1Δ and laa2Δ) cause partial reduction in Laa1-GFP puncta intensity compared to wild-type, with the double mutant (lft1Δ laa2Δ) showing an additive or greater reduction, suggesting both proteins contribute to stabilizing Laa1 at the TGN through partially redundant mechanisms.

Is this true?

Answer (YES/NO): NO